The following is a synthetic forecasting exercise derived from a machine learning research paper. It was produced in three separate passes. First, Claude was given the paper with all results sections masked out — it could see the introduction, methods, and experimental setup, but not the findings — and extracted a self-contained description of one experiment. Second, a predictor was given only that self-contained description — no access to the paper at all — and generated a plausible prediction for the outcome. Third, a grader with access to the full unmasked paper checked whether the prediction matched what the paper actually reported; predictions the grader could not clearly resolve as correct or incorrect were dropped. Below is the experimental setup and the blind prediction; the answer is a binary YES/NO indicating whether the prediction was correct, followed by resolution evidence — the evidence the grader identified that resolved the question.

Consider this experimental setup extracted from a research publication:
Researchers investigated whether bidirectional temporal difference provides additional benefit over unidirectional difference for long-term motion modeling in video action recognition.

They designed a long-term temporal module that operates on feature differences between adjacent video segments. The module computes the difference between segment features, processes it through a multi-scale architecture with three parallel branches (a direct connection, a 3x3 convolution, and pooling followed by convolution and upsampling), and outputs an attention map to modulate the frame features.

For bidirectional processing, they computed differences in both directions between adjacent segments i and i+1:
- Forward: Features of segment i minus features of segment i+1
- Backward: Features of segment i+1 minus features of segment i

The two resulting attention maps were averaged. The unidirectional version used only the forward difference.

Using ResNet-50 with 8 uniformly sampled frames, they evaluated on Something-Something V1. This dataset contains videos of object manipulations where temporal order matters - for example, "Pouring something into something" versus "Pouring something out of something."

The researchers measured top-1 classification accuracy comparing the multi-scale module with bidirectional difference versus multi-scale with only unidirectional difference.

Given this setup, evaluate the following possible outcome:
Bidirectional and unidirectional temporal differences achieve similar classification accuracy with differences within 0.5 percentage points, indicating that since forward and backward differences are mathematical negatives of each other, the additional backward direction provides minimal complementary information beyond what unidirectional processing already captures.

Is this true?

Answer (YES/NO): NO